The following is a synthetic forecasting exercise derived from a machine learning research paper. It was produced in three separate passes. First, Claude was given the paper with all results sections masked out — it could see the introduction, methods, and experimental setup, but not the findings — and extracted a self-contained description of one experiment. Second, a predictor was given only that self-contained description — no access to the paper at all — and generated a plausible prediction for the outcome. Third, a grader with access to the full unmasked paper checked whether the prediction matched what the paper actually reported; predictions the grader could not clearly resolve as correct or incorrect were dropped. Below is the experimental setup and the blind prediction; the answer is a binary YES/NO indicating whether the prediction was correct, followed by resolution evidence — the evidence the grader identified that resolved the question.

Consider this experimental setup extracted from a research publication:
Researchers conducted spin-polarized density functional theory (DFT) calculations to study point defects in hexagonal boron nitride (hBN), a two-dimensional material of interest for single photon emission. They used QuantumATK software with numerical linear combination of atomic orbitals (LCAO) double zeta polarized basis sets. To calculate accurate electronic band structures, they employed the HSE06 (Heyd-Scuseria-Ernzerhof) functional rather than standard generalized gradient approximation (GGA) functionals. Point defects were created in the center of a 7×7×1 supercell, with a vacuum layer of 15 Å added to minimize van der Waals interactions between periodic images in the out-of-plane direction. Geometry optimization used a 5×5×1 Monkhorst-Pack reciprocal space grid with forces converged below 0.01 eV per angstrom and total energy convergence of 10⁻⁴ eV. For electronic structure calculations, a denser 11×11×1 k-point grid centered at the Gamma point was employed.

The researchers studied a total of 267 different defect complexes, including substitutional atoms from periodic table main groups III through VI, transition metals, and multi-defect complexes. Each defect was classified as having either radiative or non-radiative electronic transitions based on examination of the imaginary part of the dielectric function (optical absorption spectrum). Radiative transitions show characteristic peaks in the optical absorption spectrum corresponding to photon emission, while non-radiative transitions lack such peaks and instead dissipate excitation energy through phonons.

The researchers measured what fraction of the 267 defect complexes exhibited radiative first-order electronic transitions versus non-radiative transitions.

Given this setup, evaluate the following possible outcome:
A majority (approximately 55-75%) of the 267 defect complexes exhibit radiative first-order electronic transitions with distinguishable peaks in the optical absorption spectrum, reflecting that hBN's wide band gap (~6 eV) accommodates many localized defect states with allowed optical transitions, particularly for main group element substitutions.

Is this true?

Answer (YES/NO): NO